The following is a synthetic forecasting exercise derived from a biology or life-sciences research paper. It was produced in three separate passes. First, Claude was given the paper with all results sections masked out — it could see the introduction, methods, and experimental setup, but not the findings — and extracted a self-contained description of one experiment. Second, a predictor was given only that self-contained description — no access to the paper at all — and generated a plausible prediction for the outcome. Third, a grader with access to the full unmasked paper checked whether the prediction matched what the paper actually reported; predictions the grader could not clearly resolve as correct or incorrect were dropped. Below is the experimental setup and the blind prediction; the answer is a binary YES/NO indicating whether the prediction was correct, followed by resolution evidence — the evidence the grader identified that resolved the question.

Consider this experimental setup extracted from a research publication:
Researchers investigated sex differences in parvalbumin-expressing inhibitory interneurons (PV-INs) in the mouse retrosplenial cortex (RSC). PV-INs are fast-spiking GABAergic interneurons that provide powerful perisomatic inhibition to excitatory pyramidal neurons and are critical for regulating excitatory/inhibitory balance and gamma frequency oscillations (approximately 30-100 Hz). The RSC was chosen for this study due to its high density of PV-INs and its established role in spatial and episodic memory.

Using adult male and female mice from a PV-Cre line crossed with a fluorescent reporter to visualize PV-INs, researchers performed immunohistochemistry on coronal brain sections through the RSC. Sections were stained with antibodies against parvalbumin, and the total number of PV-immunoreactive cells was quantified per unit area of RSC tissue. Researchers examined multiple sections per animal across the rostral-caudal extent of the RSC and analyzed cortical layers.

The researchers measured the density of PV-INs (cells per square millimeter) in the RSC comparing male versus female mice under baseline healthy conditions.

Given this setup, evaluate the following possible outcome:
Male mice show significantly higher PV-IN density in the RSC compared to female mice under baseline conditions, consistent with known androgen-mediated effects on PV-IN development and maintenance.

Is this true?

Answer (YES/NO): YES